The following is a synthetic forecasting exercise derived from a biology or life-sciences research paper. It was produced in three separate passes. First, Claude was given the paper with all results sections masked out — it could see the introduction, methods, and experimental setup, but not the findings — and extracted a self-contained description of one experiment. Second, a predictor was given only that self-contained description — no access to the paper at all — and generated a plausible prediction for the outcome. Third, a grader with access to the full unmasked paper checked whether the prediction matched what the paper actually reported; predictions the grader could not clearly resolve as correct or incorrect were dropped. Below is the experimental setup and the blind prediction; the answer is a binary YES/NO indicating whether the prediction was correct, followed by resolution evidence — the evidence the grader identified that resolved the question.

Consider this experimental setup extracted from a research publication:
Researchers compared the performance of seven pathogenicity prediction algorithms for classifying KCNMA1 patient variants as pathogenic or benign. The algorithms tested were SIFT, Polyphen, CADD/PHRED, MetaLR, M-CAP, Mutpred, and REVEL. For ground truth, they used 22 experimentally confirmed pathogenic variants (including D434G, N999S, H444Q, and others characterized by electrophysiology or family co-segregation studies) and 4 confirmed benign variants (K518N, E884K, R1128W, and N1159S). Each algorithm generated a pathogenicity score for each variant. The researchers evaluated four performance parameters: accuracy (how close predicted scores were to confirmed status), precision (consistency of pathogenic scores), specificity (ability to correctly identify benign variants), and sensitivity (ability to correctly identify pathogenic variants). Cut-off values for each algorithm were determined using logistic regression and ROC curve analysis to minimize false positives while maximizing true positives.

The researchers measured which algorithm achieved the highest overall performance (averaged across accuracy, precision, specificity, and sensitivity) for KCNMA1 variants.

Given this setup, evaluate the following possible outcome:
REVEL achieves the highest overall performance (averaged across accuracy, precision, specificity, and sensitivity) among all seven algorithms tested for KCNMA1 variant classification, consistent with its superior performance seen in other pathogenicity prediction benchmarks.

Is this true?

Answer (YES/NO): YES